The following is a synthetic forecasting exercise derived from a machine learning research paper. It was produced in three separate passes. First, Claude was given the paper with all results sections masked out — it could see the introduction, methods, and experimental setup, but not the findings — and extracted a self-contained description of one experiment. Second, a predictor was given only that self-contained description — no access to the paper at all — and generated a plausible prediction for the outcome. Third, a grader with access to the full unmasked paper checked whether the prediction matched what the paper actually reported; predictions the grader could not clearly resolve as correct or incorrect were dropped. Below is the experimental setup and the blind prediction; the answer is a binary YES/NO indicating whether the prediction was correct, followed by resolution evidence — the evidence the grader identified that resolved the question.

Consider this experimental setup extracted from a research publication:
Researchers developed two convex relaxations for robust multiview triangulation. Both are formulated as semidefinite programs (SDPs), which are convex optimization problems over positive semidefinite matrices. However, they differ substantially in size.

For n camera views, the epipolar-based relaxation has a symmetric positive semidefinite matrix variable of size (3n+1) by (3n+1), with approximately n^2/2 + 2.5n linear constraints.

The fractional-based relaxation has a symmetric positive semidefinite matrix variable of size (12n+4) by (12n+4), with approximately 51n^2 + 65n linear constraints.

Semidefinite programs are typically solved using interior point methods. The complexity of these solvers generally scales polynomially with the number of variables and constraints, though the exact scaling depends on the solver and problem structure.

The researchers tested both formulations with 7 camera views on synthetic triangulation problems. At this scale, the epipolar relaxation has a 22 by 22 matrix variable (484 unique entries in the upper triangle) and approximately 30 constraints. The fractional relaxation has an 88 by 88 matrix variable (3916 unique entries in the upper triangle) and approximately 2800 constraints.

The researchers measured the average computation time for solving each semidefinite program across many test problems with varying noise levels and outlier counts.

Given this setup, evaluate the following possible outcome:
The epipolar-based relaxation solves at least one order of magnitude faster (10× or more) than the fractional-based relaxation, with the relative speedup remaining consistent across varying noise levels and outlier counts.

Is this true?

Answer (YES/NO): YES